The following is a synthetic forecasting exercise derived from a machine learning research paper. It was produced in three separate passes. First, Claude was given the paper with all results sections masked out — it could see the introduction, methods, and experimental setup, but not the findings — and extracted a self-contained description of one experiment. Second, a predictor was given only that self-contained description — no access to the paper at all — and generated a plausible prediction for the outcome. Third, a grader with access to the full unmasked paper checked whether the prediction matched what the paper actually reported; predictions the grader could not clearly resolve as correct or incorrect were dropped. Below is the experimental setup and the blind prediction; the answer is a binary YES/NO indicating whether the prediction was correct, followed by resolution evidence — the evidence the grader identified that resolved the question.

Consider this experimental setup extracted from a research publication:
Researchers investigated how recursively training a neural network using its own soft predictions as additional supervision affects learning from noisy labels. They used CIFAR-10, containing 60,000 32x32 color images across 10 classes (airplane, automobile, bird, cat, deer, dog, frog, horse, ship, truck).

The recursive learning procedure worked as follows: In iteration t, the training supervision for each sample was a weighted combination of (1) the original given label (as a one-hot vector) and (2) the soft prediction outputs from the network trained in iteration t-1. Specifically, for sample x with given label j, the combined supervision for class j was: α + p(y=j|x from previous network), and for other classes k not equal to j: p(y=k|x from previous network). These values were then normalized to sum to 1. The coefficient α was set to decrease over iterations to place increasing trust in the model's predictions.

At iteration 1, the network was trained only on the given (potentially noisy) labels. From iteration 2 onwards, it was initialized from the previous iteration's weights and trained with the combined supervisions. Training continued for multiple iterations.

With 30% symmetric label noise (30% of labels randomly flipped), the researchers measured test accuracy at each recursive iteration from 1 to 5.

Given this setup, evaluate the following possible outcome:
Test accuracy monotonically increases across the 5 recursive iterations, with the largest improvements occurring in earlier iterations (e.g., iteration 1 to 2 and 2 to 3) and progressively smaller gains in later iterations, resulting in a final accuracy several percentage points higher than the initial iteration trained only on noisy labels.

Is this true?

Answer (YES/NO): NO